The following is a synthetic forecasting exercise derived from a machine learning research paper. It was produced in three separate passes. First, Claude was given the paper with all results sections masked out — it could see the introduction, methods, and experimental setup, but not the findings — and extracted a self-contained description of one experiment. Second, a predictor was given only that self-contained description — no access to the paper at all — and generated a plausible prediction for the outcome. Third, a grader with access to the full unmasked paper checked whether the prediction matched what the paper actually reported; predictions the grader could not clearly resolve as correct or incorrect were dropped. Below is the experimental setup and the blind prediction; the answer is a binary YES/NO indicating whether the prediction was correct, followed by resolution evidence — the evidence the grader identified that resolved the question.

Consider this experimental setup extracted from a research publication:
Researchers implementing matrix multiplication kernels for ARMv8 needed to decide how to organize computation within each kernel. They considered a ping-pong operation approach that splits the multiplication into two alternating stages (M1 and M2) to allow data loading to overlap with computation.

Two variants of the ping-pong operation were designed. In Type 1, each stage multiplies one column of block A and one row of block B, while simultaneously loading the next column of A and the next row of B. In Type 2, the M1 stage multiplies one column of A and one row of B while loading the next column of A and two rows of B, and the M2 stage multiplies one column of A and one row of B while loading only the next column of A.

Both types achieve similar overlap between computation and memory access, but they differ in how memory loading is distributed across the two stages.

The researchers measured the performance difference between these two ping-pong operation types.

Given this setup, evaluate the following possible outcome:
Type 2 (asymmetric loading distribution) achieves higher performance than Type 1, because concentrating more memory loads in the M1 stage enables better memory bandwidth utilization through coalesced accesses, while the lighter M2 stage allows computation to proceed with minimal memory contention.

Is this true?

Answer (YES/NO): NO